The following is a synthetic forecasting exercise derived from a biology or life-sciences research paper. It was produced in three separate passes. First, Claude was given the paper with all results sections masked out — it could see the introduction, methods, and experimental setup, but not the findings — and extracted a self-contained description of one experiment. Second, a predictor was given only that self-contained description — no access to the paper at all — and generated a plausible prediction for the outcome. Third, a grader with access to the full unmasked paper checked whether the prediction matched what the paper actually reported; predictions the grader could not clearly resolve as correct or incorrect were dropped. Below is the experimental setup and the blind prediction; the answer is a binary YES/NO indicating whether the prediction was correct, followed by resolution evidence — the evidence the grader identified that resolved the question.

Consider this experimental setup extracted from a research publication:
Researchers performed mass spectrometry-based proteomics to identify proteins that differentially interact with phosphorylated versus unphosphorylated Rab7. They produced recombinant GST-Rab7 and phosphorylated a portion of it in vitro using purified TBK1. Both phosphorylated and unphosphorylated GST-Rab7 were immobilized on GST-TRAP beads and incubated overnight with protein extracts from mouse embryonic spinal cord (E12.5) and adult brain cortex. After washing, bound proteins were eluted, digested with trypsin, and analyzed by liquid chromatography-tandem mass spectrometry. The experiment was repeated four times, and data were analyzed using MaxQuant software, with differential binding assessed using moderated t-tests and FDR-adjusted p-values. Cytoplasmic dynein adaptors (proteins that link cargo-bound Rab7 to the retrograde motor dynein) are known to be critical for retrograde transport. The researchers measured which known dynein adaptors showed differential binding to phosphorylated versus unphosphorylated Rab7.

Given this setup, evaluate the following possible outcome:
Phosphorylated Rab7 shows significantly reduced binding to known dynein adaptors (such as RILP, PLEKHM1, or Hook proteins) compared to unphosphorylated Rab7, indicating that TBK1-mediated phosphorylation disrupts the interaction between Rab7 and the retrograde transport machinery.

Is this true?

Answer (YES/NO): NO